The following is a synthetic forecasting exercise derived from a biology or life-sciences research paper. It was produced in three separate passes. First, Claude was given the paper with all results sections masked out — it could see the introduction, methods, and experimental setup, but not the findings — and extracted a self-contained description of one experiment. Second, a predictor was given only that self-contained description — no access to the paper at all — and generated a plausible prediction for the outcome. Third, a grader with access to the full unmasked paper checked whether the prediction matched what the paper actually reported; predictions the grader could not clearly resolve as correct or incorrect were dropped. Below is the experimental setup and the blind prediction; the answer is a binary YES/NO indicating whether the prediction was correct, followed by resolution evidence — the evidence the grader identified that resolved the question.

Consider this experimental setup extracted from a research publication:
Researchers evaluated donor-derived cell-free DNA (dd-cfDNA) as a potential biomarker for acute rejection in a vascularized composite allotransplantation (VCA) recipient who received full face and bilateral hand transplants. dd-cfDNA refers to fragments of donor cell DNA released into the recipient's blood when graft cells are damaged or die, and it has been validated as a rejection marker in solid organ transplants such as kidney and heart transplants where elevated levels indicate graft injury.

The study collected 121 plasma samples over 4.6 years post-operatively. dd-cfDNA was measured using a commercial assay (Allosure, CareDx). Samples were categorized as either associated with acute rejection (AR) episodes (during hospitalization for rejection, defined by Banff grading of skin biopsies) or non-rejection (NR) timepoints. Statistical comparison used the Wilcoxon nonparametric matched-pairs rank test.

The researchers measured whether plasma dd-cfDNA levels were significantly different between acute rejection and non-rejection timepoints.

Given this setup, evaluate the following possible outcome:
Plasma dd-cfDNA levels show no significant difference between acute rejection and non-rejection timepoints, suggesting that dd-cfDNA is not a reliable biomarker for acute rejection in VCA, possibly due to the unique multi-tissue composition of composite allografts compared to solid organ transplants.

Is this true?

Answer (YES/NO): YES